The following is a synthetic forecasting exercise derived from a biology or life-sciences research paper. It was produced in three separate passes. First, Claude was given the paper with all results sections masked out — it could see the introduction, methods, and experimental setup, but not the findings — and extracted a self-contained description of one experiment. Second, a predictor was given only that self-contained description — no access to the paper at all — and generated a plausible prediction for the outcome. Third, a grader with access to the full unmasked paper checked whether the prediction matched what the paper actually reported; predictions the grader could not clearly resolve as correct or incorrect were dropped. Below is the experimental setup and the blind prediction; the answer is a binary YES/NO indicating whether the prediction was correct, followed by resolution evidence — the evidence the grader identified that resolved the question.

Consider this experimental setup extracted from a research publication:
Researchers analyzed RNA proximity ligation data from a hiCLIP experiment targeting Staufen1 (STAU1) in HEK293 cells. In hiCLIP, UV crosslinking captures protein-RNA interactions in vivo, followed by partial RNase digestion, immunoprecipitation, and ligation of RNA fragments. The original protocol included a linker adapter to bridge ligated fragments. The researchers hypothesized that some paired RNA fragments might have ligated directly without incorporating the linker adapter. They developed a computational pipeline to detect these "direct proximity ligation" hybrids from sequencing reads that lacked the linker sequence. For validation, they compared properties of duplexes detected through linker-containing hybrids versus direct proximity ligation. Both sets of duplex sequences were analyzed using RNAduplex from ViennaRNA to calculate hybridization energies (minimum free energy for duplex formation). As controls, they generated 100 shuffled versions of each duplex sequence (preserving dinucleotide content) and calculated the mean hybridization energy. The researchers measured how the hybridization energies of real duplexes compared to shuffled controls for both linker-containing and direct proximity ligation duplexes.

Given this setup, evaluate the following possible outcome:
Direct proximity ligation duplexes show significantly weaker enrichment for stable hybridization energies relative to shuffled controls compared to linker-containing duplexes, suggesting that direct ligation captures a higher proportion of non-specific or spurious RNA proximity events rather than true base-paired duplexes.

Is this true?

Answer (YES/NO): NO